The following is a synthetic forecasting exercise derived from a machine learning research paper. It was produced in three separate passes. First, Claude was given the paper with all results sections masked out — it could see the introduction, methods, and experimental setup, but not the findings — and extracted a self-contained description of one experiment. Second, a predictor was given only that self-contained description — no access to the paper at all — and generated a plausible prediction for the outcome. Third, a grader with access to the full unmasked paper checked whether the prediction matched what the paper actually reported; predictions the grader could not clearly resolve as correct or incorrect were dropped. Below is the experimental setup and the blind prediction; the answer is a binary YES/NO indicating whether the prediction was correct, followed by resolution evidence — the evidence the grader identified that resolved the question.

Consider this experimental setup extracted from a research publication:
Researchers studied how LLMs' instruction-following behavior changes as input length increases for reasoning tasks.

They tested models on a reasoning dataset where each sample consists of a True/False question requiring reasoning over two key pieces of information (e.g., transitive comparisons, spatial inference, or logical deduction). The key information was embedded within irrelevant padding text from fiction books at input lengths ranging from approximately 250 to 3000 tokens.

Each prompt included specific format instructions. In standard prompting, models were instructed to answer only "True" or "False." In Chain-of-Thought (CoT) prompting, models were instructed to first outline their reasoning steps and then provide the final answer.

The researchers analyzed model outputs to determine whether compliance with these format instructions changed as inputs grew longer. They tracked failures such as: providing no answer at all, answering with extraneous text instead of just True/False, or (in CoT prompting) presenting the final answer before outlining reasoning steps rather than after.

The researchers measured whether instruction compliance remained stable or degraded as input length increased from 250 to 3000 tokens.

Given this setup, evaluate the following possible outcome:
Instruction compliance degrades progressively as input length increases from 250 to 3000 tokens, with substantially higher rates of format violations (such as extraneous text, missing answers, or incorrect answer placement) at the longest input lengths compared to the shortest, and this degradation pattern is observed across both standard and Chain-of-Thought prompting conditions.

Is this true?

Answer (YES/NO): YES